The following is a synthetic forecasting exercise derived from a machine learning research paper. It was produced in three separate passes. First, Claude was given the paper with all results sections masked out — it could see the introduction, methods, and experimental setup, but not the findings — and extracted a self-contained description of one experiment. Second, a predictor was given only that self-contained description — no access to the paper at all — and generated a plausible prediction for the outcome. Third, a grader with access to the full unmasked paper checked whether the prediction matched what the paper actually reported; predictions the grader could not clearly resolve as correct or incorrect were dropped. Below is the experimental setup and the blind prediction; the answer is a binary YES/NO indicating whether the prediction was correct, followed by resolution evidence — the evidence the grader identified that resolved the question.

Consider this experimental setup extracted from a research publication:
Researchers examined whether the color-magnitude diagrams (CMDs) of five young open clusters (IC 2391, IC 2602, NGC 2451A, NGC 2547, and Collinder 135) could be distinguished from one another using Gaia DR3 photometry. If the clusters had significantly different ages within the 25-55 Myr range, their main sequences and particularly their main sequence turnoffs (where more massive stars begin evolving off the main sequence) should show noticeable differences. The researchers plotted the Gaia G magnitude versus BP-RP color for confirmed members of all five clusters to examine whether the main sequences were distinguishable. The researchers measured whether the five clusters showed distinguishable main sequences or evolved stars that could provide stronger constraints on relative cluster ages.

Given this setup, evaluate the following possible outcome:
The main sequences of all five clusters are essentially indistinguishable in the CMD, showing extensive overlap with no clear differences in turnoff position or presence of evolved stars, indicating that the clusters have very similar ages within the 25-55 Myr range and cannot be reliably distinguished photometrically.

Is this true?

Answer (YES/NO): YES